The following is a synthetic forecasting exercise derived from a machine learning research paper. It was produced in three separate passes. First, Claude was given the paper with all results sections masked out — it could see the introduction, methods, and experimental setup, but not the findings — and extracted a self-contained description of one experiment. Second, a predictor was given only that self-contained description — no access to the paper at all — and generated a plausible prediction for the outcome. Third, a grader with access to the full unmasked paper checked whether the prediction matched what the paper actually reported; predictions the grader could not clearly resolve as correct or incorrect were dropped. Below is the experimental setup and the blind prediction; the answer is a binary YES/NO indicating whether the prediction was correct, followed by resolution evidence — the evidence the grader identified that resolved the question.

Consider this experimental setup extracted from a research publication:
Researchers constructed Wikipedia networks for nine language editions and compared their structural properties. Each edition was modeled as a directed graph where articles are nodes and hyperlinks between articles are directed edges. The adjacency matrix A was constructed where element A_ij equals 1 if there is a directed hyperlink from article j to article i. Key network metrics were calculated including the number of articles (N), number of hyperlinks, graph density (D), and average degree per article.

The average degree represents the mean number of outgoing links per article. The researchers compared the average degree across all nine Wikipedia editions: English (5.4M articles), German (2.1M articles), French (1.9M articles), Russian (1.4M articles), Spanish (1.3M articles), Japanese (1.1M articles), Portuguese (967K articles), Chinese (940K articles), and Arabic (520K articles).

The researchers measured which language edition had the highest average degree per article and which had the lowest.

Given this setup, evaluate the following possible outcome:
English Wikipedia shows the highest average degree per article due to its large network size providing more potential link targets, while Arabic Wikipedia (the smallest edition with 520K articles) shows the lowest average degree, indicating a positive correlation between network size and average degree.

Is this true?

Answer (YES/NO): NO